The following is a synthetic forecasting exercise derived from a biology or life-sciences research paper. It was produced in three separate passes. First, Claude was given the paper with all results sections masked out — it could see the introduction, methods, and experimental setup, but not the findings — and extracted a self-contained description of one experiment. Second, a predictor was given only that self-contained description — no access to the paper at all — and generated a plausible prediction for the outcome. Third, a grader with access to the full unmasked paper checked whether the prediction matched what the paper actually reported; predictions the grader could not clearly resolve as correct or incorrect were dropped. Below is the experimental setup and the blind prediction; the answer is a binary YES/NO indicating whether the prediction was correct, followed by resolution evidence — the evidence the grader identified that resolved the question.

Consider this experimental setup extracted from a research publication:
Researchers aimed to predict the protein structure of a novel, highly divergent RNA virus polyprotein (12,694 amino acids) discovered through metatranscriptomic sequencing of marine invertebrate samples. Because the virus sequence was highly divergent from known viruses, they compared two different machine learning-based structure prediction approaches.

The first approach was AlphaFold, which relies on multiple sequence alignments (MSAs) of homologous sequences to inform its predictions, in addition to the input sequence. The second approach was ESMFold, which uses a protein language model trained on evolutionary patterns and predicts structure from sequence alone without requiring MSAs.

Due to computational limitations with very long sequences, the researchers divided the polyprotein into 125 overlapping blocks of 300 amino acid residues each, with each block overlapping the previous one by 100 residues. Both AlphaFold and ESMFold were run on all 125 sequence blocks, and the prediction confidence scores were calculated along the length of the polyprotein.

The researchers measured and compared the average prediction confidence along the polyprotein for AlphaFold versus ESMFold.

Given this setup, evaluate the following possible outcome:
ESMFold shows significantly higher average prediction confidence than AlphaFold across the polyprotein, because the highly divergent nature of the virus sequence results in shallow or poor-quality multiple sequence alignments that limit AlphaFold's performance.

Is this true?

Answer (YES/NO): NO